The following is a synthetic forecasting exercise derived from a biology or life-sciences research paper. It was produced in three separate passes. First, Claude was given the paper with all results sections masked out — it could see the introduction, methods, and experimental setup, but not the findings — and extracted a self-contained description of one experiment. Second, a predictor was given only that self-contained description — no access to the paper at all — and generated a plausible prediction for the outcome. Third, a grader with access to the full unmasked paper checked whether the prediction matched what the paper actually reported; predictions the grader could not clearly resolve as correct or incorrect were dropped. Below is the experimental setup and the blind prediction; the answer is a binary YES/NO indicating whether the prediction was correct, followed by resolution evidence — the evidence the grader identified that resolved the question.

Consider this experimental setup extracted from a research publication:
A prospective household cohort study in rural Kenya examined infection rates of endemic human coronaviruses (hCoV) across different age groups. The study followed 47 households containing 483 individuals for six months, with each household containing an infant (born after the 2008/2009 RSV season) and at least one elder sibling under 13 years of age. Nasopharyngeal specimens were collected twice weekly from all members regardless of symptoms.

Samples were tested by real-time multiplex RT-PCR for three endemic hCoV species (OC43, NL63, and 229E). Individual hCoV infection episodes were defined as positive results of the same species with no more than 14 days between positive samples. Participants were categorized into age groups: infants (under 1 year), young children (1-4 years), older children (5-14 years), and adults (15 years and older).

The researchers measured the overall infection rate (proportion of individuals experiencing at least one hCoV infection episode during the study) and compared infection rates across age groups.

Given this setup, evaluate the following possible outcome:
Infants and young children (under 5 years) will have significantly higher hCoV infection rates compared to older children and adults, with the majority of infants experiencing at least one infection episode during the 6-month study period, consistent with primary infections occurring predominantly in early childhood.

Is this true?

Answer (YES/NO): NO